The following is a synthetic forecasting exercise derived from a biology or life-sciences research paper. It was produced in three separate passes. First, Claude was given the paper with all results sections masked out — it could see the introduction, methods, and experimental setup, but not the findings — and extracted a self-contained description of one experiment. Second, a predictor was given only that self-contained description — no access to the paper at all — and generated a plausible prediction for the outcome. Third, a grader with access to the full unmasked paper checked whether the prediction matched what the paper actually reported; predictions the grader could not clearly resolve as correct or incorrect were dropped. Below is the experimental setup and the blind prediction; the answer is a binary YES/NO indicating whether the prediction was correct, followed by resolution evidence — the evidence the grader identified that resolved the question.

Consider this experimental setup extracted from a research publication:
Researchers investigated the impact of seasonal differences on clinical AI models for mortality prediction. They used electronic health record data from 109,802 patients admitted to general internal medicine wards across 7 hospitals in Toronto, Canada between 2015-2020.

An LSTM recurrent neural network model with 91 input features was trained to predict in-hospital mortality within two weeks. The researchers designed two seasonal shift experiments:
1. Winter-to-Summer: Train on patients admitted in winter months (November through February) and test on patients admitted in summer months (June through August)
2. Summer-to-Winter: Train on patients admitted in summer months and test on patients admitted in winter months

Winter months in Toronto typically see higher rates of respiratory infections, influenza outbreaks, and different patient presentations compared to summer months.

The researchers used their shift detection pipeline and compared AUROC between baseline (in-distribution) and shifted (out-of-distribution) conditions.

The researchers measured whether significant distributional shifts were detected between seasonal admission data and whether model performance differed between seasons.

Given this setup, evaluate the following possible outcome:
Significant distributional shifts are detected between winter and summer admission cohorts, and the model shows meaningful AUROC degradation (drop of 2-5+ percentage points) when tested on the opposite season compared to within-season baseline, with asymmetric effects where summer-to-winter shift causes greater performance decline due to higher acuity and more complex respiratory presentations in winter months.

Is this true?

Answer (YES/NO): NO